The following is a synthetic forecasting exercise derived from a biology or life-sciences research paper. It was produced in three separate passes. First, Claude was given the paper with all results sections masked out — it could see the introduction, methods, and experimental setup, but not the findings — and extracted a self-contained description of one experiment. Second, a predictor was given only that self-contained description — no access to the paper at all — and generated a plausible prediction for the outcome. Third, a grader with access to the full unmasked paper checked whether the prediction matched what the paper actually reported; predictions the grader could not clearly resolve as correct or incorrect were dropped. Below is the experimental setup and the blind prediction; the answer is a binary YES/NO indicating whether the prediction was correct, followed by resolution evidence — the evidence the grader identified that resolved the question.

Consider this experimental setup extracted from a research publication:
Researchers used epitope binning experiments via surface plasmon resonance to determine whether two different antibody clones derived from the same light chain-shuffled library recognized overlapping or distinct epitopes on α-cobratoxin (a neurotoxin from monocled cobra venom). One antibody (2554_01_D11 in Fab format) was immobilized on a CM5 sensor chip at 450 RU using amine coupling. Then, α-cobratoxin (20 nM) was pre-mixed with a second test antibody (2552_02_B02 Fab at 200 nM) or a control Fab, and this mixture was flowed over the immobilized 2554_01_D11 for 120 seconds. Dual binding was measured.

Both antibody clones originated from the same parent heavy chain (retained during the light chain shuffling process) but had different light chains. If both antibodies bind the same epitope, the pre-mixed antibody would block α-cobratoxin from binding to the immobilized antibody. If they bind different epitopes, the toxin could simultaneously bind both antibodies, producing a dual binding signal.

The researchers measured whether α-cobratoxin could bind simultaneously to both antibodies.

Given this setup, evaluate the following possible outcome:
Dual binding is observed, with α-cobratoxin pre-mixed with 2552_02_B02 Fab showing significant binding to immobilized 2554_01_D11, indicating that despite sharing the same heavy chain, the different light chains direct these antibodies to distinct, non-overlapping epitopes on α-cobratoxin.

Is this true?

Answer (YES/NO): NO